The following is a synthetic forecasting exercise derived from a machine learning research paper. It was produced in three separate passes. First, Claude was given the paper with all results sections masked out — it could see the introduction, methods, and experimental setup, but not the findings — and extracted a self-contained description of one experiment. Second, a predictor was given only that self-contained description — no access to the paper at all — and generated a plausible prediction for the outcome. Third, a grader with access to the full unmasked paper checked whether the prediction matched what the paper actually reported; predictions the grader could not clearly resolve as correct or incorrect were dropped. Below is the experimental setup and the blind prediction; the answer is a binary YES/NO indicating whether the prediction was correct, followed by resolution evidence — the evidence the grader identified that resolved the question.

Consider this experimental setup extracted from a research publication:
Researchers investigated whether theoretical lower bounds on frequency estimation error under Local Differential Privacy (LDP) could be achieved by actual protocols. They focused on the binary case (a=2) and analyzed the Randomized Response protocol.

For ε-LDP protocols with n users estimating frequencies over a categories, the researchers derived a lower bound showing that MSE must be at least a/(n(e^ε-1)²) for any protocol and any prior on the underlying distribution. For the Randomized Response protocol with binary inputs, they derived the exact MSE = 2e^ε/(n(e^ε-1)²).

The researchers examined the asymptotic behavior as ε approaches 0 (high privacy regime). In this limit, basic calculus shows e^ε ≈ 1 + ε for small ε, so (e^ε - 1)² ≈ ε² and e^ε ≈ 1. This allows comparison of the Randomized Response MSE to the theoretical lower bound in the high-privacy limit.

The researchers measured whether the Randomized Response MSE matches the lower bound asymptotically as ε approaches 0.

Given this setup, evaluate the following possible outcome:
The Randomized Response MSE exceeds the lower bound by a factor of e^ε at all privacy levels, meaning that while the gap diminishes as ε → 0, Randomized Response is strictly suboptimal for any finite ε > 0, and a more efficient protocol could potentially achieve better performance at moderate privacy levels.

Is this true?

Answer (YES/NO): NO